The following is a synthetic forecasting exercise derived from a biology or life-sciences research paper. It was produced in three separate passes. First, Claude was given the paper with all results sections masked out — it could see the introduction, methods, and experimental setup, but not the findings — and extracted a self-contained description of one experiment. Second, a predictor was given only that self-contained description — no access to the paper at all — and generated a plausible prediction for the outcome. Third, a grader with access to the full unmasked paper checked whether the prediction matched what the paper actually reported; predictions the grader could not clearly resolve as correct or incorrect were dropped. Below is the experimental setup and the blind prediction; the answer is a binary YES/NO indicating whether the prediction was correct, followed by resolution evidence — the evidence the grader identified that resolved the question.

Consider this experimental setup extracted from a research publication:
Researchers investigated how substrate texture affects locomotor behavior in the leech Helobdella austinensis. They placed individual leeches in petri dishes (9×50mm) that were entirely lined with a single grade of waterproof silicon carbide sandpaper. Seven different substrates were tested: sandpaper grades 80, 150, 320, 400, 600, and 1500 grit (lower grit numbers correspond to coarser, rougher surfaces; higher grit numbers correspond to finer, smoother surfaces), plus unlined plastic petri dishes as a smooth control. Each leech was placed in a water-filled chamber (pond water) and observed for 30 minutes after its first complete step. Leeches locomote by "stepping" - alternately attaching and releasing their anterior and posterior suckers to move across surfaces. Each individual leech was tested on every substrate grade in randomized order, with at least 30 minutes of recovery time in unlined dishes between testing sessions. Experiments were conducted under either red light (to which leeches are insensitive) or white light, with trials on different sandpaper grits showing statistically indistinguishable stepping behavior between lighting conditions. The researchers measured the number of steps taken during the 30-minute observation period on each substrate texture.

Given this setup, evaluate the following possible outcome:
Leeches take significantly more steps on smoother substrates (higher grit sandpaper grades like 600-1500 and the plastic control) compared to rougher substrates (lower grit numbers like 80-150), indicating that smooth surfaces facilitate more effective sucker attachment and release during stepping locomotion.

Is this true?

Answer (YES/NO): NO